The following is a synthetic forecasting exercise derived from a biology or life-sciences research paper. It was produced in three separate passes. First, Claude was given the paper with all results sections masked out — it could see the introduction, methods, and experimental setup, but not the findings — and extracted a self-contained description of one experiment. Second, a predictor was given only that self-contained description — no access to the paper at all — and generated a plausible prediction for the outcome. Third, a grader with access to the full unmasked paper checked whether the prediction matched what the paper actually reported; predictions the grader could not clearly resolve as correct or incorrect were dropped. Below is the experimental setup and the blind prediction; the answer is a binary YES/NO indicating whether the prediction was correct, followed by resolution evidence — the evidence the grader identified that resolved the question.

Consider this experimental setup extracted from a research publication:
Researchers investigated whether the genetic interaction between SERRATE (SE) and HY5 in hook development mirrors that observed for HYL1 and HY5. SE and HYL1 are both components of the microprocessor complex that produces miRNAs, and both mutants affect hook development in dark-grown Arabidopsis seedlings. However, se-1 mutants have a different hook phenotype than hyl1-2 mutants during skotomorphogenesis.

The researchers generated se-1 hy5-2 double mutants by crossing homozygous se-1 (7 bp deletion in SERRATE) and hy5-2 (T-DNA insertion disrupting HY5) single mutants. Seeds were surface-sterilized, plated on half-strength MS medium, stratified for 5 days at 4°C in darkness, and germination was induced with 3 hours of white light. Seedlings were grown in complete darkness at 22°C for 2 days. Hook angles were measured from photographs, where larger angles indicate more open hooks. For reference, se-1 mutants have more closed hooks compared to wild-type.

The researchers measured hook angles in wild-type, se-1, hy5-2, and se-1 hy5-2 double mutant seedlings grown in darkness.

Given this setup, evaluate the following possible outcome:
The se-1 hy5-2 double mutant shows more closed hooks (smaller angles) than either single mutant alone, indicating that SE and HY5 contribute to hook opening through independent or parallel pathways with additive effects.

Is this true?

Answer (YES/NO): NO